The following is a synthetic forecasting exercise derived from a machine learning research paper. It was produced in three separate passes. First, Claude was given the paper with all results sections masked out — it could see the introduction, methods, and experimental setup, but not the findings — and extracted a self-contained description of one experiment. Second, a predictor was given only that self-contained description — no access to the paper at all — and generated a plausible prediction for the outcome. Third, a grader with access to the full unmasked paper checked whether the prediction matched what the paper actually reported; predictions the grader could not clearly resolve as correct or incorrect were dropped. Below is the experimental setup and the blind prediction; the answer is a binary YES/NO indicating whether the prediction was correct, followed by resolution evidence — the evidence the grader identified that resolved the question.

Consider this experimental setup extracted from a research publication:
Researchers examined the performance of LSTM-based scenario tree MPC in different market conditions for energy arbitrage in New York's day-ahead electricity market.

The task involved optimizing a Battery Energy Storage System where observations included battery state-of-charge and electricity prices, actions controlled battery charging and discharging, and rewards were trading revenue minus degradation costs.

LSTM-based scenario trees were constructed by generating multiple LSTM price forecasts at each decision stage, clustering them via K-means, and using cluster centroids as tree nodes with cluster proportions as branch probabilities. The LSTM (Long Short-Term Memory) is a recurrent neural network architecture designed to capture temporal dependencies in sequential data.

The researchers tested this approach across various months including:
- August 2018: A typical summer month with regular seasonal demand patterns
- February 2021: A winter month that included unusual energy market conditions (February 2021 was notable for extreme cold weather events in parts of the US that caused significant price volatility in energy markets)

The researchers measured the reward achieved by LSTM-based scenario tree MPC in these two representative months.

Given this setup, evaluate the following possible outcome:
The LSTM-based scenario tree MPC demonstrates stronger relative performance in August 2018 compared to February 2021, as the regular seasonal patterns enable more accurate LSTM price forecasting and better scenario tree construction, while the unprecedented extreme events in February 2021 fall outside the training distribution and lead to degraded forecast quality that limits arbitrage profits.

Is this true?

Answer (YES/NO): YES